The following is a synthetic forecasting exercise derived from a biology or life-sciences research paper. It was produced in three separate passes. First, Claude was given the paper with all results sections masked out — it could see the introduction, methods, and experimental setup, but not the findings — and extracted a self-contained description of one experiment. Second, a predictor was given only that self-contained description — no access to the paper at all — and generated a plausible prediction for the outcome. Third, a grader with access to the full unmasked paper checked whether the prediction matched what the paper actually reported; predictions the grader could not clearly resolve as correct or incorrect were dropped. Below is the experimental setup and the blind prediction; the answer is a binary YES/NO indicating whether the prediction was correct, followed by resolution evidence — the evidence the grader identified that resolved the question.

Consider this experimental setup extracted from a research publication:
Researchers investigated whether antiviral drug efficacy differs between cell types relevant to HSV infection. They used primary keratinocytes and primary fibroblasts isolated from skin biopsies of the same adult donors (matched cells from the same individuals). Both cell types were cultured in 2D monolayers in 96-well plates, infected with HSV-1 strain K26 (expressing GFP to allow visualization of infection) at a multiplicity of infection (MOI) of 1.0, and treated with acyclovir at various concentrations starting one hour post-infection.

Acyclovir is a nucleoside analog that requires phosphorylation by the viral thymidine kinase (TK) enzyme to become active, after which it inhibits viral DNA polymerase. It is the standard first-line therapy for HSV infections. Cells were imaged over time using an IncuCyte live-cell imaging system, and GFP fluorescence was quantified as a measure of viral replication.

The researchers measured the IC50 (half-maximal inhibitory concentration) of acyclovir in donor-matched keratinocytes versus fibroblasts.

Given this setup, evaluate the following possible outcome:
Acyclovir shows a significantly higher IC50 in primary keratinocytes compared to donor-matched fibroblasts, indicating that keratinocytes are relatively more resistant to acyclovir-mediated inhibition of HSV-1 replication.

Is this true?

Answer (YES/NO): YES